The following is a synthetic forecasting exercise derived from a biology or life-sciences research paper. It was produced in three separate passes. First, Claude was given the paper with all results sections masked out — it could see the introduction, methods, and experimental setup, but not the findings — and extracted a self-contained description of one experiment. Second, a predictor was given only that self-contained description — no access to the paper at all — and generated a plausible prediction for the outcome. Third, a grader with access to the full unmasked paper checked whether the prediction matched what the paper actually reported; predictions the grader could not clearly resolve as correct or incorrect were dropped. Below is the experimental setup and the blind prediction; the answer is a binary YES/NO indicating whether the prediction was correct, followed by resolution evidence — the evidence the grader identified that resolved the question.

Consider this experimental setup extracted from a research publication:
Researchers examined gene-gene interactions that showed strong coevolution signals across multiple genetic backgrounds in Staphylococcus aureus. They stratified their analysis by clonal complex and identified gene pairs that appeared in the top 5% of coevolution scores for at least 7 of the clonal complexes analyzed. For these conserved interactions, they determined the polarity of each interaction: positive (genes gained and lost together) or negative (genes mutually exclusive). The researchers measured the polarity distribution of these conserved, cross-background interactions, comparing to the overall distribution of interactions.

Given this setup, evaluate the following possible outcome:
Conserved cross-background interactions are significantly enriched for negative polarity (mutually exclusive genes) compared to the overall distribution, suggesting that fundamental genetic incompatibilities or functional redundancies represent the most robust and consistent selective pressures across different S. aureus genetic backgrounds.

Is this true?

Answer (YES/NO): NO